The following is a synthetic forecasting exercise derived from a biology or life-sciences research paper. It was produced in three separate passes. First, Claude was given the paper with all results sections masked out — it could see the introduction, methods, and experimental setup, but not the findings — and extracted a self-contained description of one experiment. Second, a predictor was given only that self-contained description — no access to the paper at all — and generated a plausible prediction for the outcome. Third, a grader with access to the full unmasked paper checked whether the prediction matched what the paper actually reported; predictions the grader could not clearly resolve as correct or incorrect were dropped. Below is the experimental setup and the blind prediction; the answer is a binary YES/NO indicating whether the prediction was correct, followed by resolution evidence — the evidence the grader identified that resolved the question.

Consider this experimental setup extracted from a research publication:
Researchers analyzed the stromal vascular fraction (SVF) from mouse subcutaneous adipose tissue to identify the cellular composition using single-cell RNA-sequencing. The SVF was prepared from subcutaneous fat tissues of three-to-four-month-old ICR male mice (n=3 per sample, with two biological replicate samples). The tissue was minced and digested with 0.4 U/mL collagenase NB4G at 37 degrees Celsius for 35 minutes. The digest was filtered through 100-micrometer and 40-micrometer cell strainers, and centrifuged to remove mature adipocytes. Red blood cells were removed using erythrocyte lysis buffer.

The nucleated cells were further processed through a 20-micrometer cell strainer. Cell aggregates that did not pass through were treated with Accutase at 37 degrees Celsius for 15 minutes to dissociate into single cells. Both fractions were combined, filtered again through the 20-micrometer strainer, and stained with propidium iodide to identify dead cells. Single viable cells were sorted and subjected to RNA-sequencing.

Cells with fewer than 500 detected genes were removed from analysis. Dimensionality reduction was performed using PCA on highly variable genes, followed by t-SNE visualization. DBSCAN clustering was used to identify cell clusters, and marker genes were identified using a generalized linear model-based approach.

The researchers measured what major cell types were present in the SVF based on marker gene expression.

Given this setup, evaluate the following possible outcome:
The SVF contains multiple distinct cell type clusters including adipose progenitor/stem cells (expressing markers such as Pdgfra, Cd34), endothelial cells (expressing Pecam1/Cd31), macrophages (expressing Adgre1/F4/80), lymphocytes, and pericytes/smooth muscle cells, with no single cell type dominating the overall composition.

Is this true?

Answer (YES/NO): NO